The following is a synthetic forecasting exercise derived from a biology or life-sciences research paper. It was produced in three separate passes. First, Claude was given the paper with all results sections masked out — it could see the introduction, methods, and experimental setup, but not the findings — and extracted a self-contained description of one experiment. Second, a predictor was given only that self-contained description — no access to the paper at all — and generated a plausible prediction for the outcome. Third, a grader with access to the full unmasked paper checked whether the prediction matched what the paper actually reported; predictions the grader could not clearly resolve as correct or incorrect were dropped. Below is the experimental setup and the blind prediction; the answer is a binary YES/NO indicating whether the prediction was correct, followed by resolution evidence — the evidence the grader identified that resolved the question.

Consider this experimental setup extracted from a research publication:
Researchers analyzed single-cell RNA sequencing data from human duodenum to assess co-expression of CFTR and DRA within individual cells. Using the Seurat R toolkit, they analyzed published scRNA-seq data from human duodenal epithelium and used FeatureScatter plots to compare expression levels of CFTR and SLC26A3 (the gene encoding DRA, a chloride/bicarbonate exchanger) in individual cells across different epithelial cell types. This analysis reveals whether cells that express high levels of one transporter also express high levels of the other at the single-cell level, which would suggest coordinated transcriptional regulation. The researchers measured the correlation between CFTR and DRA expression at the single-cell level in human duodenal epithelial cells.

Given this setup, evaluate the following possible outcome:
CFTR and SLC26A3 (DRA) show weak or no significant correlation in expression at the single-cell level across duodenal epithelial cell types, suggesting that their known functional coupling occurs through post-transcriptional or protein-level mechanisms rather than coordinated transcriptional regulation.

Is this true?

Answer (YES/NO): NO